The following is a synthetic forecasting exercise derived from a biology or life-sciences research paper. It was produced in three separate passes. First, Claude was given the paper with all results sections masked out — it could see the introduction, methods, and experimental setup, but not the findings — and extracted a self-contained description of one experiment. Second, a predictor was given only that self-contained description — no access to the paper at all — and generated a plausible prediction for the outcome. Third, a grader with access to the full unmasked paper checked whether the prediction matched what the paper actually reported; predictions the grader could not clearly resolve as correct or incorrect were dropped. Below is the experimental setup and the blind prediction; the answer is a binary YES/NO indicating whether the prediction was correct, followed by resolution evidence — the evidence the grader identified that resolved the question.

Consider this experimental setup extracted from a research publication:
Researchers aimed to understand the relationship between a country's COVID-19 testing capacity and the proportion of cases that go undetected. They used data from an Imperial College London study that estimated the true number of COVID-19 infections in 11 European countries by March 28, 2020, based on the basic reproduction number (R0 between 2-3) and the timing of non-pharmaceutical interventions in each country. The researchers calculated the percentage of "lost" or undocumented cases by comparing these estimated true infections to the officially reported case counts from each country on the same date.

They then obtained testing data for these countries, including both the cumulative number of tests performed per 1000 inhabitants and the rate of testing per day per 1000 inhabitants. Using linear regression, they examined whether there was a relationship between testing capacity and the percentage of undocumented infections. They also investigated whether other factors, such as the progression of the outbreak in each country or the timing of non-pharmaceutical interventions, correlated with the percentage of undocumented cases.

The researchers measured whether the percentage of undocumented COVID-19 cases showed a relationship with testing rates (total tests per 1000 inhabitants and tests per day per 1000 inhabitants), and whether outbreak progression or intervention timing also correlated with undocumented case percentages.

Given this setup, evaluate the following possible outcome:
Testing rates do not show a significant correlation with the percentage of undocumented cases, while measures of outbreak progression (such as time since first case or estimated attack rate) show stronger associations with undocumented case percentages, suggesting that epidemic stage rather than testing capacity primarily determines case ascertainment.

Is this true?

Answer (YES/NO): NO